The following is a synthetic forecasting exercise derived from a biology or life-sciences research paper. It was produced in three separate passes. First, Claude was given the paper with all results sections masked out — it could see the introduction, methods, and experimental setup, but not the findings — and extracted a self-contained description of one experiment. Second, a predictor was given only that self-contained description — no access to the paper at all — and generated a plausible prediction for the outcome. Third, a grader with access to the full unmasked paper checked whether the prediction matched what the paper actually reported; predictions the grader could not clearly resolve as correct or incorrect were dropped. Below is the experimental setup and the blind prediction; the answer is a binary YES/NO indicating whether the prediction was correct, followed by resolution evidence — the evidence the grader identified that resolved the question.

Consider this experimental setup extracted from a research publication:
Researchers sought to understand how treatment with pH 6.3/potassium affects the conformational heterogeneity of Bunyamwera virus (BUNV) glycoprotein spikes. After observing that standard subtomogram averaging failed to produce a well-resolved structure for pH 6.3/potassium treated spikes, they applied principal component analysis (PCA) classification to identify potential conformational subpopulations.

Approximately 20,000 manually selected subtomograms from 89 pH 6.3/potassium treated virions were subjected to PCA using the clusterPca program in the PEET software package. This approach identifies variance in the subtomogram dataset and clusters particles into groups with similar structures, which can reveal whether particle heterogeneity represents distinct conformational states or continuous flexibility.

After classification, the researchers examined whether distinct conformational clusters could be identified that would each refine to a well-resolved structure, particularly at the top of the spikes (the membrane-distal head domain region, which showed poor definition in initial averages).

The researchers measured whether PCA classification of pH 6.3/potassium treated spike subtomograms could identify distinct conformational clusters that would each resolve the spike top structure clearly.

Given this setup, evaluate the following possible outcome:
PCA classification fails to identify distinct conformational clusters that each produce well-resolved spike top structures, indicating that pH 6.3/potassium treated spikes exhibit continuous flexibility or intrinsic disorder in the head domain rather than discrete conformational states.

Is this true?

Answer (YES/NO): YES